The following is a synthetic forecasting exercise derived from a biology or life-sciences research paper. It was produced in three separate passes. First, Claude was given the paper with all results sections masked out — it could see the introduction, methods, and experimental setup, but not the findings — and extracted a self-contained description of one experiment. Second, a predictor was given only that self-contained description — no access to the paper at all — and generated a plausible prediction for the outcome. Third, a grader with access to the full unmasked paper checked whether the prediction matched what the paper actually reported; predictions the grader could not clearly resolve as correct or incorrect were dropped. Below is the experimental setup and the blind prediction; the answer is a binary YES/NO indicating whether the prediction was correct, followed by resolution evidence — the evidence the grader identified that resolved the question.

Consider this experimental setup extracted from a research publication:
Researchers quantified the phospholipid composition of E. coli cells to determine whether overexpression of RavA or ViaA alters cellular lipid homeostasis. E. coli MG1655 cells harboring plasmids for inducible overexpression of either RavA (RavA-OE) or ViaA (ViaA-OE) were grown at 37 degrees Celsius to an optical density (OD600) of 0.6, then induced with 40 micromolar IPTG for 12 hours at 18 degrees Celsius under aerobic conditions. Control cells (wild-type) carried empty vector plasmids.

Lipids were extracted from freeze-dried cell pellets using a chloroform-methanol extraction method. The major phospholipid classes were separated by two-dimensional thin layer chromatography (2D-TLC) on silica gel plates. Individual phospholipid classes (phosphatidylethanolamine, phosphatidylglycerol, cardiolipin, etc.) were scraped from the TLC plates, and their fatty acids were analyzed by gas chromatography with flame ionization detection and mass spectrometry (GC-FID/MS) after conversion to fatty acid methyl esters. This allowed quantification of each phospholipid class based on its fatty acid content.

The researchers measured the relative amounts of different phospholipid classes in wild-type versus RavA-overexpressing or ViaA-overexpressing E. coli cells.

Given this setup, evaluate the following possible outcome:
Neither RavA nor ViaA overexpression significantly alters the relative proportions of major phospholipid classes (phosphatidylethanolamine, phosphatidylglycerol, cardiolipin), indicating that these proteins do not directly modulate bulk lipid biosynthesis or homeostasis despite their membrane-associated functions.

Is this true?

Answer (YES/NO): NO